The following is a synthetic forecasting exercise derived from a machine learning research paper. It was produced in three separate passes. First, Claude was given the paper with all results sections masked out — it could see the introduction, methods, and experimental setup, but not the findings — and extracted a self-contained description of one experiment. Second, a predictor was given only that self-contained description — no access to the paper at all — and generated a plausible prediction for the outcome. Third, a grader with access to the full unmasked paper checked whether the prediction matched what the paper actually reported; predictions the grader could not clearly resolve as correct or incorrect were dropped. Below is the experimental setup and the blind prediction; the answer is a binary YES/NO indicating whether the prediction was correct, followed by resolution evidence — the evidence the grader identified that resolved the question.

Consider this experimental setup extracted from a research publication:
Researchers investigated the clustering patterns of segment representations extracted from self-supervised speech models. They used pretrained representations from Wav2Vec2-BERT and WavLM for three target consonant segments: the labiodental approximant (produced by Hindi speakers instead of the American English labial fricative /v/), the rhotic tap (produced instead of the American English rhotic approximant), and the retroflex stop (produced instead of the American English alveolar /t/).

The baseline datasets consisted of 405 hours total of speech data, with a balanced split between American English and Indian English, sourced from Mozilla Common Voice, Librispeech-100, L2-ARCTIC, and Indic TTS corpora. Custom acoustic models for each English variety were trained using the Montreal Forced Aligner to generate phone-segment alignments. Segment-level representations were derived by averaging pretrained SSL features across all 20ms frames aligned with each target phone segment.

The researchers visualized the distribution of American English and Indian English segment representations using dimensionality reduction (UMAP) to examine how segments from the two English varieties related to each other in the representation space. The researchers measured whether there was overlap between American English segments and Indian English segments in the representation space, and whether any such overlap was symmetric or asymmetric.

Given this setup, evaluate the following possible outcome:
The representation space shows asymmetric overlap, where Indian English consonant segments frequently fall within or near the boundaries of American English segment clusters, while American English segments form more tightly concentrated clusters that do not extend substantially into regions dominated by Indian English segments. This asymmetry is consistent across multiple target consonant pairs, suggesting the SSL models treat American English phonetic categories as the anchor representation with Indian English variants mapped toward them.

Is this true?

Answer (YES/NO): NO